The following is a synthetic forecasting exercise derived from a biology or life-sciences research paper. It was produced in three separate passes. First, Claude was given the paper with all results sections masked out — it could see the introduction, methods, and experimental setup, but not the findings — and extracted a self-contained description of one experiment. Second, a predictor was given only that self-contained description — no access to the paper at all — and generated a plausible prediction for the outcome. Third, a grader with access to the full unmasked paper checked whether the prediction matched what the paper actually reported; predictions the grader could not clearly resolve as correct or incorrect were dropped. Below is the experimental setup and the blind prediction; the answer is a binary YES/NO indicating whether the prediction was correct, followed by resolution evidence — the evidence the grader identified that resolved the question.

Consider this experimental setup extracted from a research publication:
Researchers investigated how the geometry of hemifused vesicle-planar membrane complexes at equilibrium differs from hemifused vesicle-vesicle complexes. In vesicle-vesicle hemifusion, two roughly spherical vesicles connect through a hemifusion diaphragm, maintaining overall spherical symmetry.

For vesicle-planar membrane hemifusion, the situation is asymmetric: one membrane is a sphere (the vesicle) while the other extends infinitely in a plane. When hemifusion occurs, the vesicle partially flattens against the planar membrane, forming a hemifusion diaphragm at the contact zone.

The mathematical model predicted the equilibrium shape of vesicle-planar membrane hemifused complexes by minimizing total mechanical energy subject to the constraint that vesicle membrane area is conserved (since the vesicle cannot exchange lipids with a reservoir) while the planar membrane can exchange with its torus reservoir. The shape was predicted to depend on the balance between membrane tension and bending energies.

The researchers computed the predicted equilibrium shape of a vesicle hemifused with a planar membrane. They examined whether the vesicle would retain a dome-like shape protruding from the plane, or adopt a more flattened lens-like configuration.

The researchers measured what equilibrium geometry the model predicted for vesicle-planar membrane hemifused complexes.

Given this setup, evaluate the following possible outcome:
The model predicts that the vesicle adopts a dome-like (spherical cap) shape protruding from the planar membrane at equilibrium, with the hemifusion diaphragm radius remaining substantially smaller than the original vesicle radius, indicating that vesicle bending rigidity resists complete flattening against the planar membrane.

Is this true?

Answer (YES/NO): NO